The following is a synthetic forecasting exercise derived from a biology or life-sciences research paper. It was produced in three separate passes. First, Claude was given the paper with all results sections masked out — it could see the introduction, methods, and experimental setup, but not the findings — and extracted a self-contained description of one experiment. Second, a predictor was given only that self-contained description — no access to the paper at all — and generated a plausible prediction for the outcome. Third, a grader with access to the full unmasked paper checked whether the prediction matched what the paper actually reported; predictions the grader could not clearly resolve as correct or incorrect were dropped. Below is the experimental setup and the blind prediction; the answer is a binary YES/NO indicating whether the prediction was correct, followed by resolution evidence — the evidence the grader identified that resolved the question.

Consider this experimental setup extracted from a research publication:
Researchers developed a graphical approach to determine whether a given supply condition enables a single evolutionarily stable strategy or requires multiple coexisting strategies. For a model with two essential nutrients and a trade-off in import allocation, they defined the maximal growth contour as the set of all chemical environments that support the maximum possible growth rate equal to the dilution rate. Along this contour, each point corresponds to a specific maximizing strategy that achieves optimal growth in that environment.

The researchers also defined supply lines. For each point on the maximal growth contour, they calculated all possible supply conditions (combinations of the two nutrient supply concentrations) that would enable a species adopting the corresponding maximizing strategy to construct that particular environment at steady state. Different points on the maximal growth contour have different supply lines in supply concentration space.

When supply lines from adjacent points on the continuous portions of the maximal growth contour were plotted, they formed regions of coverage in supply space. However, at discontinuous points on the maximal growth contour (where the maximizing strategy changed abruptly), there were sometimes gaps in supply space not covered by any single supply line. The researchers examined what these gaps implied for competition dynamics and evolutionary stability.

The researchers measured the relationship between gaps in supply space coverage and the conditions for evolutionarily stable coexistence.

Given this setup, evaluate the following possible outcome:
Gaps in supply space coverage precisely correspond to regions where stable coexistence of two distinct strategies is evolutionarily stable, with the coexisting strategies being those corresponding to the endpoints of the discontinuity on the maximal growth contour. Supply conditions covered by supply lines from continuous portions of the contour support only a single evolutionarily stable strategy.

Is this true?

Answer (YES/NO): YES